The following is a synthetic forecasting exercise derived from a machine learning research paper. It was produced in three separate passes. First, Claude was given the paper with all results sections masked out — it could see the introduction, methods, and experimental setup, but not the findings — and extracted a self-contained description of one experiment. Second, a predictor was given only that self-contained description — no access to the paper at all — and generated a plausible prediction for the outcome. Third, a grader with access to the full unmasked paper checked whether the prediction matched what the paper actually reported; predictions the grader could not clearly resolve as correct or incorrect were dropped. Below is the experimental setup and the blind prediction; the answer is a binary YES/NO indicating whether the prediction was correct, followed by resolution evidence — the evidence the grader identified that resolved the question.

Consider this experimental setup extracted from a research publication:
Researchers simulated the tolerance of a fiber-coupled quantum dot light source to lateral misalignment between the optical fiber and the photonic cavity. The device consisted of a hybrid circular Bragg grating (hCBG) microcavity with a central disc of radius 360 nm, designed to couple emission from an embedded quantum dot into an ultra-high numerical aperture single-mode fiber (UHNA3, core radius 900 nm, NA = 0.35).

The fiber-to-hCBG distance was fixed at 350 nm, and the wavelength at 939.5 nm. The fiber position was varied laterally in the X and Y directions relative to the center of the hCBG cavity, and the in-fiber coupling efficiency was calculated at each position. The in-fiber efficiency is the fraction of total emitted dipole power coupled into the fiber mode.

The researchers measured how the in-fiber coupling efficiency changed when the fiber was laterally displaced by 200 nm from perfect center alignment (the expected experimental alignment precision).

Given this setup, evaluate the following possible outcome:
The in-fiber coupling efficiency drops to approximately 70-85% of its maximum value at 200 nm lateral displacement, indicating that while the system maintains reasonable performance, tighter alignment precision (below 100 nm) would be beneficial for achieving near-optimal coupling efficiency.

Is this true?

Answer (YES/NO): NO